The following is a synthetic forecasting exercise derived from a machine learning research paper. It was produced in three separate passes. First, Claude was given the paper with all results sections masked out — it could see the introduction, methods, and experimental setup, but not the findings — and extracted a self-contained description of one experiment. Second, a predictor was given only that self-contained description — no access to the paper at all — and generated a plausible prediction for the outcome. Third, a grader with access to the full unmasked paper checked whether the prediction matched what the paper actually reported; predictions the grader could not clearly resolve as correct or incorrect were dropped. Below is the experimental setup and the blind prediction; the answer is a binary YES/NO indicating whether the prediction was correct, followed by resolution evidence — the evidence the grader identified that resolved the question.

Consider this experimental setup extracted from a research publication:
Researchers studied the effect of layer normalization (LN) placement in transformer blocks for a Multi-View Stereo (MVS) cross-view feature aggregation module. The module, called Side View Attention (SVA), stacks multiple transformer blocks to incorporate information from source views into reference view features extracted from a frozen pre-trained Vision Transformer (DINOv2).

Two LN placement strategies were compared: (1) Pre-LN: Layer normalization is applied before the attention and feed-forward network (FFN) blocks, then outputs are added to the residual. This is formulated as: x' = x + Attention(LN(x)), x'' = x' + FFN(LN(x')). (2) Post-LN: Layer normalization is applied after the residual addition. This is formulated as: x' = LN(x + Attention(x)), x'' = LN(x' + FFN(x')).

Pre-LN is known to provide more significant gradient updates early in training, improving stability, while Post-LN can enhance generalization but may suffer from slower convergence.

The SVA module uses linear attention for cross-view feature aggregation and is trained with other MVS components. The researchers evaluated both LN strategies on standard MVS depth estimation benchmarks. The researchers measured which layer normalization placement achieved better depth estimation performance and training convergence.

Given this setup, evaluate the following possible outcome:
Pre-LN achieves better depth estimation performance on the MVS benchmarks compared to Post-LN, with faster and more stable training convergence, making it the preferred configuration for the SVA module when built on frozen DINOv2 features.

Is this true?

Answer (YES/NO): YES